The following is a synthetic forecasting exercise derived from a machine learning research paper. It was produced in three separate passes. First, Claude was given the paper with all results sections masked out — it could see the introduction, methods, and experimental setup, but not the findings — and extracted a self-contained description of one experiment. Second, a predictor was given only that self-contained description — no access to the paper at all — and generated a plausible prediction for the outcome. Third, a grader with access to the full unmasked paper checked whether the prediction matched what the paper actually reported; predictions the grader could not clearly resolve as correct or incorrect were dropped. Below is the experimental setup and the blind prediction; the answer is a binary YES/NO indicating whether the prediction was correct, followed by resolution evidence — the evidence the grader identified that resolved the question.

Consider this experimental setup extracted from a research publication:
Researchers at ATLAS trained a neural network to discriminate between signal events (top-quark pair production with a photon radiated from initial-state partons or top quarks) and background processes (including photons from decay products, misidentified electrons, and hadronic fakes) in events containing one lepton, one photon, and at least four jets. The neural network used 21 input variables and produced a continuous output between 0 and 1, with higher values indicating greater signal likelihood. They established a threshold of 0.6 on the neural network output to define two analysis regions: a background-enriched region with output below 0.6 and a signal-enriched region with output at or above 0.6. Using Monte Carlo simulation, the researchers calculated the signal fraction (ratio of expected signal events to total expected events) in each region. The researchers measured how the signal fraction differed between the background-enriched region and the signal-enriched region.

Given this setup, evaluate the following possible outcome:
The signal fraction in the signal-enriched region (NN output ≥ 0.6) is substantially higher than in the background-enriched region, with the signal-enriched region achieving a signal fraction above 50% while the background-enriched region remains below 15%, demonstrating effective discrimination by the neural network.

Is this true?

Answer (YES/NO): NO